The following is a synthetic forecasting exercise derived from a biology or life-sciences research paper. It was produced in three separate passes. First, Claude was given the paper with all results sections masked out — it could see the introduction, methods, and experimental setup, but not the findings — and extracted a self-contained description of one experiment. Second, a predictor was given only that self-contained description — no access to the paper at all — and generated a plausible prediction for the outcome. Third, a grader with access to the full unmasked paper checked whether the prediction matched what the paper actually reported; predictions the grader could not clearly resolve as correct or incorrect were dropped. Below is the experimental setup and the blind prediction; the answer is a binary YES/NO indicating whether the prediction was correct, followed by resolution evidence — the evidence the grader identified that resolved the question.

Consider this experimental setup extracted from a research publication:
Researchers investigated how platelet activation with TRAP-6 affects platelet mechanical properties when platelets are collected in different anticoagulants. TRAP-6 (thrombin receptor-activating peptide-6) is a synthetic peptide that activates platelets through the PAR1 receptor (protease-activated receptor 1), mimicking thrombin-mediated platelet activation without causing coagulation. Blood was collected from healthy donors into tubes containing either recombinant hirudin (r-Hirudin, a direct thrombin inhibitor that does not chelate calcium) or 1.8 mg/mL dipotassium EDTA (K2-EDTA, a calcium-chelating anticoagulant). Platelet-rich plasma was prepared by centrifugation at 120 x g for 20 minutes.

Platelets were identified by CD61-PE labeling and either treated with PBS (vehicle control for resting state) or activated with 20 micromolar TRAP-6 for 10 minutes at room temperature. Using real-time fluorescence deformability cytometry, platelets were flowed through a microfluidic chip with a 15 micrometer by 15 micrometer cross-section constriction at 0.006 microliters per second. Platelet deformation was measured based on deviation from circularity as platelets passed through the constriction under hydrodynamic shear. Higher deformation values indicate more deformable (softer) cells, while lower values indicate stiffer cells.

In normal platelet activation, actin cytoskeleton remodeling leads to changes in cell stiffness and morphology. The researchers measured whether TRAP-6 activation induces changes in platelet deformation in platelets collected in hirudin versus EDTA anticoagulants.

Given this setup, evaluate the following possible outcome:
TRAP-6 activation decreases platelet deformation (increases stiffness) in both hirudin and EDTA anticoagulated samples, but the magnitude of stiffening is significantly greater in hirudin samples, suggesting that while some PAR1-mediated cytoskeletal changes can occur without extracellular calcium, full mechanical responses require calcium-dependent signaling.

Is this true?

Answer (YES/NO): NO